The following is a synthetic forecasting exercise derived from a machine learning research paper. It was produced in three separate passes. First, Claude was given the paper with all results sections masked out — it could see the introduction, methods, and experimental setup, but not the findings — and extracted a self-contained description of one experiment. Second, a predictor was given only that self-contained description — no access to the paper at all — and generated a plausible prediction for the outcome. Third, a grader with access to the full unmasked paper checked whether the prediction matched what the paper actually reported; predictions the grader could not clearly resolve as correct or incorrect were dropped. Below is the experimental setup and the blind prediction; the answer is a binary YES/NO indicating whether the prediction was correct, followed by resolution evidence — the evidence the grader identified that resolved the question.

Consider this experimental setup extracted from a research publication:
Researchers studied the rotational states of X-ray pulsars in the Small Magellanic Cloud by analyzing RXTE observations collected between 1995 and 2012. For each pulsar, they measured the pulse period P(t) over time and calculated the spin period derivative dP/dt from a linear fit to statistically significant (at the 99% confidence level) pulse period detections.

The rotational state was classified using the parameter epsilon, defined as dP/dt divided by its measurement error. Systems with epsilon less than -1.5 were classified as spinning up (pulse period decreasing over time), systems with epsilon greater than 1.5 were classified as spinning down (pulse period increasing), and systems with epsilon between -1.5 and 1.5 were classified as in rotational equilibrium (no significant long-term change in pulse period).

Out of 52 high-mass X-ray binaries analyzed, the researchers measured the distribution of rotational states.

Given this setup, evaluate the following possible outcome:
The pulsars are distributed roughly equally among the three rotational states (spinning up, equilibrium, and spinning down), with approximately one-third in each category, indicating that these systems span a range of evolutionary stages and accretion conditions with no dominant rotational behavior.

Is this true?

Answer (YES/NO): NO